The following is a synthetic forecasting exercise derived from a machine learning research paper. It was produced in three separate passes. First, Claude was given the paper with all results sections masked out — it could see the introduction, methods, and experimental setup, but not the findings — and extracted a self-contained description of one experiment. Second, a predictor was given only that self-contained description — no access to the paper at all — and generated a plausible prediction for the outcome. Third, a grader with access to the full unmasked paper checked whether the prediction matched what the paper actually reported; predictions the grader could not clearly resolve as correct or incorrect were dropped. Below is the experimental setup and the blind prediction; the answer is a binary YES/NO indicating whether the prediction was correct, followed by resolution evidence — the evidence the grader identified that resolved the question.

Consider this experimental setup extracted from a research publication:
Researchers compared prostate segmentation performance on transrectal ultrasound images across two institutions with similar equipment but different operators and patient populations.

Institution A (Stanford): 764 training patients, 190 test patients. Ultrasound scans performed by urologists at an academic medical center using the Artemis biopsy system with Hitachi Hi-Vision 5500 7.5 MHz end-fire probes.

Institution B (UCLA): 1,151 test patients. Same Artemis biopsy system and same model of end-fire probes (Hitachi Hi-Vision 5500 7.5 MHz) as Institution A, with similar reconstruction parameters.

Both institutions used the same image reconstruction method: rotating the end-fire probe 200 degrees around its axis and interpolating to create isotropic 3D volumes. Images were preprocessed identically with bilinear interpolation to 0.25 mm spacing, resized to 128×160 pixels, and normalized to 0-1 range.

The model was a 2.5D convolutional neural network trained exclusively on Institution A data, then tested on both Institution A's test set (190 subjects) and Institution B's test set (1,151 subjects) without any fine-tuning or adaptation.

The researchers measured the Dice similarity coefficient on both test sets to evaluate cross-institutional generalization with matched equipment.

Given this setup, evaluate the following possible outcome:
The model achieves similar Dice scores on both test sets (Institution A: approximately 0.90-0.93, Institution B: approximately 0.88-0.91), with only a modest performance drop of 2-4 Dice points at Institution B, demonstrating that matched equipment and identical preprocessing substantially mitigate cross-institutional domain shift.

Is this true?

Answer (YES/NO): NO